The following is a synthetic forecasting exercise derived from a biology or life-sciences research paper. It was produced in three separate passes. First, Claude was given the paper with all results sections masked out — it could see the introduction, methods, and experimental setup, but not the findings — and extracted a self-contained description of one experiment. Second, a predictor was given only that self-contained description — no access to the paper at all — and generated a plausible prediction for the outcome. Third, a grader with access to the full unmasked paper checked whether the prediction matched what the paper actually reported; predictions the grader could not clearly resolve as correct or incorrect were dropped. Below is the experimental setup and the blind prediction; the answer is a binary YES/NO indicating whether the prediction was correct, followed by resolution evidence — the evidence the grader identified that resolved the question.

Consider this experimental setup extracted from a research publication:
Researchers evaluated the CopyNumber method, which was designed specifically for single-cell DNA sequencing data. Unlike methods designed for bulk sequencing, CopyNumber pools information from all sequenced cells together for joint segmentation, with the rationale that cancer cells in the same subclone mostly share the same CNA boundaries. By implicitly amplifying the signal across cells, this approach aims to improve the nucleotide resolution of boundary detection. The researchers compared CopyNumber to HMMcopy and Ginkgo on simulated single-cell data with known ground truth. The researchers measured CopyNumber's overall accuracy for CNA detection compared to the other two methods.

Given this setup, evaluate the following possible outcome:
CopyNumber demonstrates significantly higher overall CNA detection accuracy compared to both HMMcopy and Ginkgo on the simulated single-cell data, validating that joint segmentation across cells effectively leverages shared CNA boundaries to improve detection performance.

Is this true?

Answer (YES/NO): NO